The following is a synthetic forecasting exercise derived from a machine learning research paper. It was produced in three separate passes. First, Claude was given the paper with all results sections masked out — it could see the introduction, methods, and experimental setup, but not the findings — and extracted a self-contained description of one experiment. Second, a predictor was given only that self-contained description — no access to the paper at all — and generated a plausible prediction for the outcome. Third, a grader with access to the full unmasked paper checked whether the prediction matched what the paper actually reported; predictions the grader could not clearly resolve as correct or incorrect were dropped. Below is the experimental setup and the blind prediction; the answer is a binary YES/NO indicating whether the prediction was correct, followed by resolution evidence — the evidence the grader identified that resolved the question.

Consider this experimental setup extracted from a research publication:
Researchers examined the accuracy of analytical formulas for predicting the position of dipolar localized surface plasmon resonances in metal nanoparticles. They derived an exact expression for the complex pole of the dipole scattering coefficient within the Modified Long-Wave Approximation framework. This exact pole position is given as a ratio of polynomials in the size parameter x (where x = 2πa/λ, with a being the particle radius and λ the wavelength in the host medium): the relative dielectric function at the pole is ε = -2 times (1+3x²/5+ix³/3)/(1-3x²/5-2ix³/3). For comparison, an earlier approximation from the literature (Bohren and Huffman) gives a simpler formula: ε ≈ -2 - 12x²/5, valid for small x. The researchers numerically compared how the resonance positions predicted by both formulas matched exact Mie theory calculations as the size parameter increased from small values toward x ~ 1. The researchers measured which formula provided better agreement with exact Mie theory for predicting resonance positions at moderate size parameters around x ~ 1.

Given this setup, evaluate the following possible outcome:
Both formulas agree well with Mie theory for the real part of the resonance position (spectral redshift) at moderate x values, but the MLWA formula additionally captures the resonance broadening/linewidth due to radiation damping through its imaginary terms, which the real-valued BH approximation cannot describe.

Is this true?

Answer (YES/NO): NO